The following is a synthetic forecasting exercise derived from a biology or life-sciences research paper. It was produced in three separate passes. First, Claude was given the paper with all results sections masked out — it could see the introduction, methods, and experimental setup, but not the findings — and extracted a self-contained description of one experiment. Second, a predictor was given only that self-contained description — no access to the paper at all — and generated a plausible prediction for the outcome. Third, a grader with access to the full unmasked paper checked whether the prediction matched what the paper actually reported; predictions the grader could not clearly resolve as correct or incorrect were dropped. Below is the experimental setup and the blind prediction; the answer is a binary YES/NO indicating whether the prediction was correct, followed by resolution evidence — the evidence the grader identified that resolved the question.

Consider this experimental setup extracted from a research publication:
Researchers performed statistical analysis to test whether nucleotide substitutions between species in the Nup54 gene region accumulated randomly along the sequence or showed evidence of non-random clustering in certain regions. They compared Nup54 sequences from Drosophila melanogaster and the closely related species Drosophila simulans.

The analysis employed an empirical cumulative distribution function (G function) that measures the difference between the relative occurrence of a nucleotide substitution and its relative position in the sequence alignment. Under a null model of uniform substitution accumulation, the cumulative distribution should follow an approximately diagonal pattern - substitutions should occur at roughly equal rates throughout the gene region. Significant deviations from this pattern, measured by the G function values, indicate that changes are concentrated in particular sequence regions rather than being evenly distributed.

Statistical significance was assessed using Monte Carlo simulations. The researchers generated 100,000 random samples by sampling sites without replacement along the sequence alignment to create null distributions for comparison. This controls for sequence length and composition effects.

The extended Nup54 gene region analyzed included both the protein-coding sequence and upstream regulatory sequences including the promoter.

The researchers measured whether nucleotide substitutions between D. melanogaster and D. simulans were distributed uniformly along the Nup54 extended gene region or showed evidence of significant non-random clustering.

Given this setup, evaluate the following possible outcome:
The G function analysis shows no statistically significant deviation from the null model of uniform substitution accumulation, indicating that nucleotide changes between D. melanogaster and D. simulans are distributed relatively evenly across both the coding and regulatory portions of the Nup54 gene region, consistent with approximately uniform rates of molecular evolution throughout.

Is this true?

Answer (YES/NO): NO